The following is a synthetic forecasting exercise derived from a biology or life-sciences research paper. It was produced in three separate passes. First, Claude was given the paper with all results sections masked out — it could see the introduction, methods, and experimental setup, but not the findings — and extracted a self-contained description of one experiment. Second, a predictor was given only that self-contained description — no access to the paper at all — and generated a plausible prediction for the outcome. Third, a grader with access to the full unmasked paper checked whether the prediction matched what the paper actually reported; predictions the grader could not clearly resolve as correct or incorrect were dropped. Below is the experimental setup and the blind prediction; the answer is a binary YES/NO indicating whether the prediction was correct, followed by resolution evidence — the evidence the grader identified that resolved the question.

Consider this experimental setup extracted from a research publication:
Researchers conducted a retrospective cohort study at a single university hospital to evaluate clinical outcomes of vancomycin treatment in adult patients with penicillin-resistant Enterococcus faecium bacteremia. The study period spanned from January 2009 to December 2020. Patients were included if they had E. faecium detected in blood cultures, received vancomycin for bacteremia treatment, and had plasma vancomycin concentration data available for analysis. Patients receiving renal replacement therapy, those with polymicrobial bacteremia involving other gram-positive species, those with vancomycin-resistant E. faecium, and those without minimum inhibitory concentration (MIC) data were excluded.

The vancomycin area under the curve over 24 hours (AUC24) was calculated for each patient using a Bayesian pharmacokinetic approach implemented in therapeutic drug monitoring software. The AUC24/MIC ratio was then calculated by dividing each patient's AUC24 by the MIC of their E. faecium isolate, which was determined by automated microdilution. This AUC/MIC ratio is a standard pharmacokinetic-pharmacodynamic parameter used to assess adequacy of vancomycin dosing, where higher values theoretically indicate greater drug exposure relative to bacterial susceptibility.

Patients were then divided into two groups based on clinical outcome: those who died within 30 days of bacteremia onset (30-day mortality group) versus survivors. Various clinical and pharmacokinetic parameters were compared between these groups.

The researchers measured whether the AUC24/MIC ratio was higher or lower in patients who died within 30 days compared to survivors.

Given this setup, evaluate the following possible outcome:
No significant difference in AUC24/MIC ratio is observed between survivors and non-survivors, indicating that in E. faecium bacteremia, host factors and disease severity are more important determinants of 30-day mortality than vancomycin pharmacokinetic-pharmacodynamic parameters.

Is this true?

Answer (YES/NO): YES